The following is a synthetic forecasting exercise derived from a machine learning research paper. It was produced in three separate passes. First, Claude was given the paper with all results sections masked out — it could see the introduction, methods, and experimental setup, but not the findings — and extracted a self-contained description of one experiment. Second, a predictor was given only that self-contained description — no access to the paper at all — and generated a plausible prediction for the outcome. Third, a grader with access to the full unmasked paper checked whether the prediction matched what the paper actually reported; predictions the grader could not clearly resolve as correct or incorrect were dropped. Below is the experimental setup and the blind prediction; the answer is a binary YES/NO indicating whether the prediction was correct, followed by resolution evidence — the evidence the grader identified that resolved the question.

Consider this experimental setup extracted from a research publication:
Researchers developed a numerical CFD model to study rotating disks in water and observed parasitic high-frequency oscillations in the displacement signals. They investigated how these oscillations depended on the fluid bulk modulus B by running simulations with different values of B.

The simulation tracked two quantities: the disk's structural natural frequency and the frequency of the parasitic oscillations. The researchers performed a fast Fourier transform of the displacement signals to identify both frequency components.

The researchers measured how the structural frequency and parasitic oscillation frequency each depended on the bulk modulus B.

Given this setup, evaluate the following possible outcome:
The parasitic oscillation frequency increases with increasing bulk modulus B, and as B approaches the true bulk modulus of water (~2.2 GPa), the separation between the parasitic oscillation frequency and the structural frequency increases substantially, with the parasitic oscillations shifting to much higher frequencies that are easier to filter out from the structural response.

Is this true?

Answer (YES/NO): NO